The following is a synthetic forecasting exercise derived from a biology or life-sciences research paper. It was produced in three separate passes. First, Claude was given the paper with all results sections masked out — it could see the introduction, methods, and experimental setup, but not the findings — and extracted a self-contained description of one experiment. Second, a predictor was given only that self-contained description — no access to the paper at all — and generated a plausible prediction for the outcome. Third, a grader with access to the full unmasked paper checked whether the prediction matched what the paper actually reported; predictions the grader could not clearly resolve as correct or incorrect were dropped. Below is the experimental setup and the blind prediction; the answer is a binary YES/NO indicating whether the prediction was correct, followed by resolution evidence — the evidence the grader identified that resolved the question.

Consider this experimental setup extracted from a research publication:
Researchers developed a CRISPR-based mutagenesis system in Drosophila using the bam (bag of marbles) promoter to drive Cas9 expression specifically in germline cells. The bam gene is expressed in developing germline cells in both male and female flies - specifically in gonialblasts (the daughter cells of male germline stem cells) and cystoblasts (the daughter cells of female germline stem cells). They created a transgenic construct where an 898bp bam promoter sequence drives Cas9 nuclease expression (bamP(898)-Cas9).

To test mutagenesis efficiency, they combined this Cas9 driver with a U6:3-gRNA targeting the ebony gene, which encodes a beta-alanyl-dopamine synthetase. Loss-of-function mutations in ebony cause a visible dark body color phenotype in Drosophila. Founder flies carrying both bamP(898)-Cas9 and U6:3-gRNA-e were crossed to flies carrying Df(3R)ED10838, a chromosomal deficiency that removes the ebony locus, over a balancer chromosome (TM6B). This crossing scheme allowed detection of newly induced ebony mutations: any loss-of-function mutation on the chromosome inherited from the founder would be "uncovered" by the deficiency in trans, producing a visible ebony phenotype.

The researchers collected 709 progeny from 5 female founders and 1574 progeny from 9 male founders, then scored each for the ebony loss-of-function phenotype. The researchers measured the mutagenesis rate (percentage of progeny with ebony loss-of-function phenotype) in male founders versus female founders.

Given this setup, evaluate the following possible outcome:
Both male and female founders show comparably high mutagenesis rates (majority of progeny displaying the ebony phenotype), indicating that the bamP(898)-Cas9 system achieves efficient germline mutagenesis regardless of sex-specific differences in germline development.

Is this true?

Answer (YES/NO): NO